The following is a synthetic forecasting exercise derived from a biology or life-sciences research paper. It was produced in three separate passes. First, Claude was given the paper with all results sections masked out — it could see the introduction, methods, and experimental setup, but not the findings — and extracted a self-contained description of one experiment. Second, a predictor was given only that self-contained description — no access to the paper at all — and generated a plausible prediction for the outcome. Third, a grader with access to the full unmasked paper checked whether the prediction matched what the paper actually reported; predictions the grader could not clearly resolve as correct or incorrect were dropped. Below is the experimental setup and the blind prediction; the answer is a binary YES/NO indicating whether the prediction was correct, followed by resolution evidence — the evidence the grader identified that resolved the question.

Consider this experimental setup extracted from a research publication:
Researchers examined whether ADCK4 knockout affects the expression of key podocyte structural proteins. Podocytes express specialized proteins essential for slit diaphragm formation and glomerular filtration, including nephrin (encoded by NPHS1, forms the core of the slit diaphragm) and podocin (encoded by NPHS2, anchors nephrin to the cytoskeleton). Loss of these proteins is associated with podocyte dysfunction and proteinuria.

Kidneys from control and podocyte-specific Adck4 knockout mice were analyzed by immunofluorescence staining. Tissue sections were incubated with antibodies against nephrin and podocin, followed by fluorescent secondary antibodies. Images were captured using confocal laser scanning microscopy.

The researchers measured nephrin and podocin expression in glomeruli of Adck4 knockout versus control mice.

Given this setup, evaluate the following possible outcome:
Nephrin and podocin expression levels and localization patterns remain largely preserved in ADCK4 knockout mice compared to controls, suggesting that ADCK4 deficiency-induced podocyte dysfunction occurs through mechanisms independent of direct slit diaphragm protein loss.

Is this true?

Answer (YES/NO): NO